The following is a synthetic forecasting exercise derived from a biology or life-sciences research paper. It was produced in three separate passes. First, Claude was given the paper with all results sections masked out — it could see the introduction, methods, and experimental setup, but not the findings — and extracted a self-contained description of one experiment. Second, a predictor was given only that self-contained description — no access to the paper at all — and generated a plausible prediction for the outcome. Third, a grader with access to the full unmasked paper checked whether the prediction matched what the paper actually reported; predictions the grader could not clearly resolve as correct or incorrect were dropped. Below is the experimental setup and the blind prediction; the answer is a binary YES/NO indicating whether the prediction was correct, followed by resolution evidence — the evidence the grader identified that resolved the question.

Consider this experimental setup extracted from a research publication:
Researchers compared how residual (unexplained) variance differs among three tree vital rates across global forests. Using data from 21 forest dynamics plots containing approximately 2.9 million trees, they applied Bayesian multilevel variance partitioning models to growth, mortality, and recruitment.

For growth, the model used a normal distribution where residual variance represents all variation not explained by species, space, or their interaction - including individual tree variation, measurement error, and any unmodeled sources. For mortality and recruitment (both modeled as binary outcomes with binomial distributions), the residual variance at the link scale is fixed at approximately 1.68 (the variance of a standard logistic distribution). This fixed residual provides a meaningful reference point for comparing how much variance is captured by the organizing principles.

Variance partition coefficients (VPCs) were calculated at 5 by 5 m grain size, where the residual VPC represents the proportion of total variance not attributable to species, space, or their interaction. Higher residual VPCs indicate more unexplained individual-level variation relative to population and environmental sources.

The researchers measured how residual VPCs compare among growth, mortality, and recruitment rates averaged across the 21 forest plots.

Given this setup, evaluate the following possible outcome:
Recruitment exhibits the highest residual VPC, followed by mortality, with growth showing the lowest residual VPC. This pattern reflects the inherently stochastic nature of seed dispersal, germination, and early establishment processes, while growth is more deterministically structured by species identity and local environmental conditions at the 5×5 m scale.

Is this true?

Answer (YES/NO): NO